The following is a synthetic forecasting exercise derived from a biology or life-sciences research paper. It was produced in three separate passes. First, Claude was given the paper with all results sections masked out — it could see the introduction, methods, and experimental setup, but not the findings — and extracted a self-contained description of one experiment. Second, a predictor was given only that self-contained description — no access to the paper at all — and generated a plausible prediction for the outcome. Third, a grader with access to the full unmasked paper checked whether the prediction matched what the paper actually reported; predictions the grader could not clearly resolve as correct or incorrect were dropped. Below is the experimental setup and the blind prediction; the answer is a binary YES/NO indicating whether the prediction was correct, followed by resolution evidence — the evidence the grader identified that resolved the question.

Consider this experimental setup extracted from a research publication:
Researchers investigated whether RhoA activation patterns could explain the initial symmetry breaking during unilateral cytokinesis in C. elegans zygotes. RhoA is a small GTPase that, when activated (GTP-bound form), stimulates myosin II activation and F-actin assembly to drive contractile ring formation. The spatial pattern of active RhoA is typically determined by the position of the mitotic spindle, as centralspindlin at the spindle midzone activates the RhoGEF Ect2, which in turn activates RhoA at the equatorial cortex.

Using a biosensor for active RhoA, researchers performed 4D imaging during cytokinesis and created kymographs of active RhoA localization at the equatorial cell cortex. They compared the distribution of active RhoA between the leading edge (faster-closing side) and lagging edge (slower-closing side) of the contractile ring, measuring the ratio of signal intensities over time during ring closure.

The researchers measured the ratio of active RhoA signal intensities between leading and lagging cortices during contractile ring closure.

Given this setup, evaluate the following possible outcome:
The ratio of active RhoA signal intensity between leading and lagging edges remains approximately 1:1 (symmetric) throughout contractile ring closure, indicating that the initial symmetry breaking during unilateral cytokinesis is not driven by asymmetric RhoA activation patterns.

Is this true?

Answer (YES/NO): NO